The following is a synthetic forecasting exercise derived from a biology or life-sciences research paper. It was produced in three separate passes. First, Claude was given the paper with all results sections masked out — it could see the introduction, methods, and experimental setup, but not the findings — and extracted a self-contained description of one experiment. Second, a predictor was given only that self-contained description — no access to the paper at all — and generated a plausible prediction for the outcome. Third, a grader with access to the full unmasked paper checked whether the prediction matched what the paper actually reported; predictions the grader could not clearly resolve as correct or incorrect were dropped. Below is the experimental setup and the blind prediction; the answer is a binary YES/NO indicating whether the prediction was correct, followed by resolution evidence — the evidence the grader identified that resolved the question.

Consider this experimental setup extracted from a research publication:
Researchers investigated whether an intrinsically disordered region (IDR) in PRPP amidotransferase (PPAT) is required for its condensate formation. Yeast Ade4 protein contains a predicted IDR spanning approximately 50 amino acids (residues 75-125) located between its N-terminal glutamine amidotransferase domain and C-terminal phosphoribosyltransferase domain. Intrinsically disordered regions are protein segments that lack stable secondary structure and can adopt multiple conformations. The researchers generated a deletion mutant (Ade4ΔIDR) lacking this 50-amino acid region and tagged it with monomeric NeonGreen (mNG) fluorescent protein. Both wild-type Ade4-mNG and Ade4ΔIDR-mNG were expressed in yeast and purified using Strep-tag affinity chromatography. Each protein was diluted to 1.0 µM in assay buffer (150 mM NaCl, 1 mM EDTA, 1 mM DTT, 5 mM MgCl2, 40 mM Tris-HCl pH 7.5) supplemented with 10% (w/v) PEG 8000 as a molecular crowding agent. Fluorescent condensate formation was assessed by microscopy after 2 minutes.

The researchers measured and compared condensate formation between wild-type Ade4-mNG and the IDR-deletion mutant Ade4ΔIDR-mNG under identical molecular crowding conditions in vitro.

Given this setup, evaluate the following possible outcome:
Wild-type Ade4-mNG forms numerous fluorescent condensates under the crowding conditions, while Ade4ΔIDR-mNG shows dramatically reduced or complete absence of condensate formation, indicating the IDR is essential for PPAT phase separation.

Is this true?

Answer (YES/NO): NO